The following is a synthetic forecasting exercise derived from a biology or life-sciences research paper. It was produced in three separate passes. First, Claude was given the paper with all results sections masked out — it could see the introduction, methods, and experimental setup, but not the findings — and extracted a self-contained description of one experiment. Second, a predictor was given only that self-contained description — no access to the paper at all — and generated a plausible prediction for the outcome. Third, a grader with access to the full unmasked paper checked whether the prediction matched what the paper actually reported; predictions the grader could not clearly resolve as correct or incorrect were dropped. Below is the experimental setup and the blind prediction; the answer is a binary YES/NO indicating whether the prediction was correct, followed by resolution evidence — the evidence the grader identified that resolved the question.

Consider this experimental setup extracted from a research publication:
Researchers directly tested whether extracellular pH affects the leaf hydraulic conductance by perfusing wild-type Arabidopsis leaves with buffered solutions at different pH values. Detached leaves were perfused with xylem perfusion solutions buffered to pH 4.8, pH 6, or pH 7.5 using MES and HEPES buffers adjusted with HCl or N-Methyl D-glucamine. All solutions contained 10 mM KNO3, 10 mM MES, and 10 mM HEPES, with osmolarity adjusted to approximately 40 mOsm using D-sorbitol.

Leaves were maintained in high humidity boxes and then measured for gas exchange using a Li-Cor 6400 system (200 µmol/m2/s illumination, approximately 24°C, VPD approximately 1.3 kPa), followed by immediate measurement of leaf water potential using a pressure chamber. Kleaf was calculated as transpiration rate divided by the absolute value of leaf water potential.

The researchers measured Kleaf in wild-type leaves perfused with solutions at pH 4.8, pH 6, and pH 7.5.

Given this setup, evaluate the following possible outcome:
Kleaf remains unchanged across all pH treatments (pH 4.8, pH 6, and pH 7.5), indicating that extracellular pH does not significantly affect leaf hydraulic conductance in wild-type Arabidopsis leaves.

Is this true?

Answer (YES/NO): NO